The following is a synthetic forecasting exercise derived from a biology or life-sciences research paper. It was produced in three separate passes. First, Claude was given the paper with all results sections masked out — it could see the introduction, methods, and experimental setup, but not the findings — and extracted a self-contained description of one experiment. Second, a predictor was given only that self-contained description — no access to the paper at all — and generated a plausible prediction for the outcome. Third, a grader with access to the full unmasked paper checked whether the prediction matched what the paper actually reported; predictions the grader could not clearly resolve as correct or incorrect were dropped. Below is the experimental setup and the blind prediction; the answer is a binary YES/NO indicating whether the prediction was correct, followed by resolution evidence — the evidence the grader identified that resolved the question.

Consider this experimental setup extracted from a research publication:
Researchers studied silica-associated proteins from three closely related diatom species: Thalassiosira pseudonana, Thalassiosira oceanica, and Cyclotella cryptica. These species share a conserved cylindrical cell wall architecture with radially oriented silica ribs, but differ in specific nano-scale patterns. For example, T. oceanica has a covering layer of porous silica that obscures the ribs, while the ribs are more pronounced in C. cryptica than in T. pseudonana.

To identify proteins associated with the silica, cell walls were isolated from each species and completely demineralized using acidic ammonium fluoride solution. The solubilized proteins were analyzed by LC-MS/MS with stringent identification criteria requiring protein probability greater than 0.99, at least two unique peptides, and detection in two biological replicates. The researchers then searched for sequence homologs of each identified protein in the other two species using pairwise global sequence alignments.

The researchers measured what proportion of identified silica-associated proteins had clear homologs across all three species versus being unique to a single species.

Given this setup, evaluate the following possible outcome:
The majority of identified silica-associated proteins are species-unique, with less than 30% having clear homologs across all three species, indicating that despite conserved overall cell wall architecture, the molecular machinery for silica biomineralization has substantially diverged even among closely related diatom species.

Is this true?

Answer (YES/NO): NO